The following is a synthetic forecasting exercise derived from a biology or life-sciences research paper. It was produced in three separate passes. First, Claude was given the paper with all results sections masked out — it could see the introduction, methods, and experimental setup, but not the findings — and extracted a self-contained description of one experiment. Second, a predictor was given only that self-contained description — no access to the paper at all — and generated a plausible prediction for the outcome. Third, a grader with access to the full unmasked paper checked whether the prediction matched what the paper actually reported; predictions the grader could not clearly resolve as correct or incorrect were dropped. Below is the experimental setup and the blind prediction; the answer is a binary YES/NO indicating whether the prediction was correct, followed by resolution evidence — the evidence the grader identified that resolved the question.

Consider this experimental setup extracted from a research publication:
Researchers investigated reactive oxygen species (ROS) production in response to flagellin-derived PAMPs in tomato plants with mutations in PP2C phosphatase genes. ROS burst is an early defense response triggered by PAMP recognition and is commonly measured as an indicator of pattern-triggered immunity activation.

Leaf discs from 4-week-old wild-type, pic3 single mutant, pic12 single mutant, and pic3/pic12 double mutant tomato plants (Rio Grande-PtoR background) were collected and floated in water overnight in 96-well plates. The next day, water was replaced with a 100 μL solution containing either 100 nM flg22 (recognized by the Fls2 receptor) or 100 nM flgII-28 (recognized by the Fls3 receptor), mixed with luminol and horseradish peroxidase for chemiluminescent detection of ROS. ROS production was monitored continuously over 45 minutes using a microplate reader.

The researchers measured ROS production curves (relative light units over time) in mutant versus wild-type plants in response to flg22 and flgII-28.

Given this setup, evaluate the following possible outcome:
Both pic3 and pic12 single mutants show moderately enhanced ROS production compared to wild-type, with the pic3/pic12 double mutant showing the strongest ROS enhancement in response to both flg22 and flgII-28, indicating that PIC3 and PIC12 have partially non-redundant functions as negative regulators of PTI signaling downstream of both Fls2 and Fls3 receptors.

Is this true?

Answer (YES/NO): NO